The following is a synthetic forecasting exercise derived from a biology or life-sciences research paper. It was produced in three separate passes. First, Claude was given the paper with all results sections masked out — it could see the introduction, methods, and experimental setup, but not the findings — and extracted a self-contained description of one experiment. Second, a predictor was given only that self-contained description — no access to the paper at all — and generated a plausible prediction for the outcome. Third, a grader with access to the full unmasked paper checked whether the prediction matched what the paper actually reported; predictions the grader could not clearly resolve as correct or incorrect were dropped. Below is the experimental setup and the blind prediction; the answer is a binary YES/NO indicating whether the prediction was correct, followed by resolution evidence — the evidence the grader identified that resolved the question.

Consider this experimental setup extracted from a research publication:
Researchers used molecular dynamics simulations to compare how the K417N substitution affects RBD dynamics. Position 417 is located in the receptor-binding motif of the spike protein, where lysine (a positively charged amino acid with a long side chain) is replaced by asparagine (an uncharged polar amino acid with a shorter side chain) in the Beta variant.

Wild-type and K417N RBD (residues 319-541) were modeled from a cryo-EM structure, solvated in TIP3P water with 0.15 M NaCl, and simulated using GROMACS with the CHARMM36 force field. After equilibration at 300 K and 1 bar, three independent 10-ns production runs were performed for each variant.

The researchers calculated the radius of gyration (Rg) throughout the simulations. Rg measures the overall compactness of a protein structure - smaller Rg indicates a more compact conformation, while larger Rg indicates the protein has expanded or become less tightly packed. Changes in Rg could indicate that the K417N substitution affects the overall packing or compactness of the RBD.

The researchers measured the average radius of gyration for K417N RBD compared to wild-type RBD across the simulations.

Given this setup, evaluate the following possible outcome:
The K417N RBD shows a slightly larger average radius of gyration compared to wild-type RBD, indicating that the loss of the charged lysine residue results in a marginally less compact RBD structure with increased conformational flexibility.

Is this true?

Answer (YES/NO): NO